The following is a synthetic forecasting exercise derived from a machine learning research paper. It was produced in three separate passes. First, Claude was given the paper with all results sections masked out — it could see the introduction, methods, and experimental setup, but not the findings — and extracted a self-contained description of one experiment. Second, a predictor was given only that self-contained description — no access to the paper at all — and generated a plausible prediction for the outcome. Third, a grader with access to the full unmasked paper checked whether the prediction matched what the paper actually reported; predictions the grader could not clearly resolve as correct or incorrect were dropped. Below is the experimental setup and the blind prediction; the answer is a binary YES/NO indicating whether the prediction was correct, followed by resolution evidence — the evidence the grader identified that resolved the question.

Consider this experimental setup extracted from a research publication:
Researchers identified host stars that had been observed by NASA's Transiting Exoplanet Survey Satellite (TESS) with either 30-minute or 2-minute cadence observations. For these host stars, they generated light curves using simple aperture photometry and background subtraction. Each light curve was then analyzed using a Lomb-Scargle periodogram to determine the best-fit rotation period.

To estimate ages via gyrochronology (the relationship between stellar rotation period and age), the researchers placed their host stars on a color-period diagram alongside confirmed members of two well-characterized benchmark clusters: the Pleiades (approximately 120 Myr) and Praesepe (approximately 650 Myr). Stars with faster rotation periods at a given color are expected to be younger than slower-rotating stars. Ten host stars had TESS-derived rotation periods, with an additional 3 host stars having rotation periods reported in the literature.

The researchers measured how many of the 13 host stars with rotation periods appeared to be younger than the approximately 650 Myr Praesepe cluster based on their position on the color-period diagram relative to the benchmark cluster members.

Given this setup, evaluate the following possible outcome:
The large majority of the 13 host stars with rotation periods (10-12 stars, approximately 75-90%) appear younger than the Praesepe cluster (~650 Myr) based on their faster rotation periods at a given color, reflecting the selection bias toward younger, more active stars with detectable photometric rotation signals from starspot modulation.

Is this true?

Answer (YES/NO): NO